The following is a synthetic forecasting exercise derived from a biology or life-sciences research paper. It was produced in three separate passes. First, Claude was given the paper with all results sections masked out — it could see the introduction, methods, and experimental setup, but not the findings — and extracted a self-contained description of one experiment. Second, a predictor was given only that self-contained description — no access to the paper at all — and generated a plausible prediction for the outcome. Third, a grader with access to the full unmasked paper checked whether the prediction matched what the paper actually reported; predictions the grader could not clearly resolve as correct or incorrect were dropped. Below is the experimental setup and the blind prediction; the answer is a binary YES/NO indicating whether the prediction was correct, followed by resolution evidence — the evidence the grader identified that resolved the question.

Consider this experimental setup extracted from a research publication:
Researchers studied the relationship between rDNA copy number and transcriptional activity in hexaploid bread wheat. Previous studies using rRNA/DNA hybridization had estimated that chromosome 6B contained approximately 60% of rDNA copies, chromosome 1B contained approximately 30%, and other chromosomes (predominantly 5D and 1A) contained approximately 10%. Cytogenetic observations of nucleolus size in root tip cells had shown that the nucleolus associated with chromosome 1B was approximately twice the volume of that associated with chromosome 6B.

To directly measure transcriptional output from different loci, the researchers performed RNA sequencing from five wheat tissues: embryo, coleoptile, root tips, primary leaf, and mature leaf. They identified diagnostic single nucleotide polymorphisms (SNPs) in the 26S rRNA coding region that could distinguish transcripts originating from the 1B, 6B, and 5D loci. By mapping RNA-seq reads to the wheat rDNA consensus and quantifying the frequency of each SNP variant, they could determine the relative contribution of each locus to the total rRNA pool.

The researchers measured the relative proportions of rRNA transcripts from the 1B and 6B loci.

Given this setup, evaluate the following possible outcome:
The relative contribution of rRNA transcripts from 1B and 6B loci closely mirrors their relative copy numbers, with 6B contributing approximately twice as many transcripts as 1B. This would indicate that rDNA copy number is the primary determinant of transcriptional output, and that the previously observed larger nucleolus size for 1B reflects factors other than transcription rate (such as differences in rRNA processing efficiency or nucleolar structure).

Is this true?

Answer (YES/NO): NO